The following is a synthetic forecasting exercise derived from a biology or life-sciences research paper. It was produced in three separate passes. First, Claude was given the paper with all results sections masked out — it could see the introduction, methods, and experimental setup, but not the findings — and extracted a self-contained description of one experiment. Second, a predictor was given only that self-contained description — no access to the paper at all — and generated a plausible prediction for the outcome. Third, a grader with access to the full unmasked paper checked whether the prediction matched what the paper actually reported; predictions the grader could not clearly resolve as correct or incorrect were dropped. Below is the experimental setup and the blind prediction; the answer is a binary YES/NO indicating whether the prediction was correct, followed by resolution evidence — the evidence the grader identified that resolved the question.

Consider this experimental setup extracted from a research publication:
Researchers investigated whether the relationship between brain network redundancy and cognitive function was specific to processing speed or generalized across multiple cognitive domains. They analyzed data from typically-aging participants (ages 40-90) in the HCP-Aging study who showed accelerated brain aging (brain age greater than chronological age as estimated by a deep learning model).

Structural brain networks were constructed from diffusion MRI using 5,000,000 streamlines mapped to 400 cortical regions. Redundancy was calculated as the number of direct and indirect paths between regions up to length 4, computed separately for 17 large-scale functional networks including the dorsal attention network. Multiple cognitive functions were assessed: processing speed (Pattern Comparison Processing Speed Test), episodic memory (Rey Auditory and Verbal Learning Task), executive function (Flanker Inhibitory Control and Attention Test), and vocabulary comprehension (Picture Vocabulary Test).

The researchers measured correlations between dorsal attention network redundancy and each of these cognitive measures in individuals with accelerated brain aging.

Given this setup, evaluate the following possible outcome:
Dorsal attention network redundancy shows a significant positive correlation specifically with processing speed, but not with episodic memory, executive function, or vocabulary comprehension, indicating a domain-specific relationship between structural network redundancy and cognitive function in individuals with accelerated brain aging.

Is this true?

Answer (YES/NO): NO